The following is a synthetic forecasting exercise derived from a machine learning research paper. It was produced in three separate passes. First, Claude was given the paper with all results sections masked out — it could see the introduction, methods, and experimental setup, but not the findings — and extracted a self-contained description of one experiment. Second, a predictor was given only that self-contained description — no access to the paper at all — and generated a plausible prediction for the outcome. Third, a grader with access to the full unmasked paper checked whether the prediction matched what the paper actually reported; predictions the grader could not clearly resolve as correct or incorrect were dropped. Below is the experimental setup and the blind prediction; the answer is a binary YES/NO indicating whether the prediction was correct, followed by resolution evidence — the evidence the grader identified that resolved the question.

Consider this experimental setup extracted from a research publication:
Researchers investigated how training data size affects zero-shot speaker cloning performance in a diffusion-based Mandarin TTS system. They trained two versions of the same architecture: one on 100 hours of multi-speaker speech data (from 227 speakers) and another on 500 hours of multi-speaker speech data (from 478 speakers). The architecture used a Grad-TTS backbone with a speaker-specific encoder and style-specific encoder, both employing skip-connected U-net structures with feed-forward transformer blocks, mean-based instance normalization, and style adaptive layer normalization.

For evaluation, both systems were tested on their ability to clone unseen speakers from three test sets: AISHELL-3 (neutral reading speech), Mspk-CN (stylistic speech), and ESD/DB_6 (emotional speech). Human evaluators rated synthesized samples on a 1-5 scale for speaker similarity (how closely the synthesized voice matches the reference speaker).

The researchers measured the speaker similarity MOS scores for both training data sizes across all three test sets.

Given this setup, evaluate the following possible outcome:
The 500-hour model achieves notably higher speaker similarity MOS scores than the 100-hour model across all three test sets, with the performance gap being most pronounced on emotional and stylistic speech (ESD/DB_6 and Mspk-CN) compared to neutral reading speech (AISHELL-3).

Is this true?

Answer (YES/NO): NO